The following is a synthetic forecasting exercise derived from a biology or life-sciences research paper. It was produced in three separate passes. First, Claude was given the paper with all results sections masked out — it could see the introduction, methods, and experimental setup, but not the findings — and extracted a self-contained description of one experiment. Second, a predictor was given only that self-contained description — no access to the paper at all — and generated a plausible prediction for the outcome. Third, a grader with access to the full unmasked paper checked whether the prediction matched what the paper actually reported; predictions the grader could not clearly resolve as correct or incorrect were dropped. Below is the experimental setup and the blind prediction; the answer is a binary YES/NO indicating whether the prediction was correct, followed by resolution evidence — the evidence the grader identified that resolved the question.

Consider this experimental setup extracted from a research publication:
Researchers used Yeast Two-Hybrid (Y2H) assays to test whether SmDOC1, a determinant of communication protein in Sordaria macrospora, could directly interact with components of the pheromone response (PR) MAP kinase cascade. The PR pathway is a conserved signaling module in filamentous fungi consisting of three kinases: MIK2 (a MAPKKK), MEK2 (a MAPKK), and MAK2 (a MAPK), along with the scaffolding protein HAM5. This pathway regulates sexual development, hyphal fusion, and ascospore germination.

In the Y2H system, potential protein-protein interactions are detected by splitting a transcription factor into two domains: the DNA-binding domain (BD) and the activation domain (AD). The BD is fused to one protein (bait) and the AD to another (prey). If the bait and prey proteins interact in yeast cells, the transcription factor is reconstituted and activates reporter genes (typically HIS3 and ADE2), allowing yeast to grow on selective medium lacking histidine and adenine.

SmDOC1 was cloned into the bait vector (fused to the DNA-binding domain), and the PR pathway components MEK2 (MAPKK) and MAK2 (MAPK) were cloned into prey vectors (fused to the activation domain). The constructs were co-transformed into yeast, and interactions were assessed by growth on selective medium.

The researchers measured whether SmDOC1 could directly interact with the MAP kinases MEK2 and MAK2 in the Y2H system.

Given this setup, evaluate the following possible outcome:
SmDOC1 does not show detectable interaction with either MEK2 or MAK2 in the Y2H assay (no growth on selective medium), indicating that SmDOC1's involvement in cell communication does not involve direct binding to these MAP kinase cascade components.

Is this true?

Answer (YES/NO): NO